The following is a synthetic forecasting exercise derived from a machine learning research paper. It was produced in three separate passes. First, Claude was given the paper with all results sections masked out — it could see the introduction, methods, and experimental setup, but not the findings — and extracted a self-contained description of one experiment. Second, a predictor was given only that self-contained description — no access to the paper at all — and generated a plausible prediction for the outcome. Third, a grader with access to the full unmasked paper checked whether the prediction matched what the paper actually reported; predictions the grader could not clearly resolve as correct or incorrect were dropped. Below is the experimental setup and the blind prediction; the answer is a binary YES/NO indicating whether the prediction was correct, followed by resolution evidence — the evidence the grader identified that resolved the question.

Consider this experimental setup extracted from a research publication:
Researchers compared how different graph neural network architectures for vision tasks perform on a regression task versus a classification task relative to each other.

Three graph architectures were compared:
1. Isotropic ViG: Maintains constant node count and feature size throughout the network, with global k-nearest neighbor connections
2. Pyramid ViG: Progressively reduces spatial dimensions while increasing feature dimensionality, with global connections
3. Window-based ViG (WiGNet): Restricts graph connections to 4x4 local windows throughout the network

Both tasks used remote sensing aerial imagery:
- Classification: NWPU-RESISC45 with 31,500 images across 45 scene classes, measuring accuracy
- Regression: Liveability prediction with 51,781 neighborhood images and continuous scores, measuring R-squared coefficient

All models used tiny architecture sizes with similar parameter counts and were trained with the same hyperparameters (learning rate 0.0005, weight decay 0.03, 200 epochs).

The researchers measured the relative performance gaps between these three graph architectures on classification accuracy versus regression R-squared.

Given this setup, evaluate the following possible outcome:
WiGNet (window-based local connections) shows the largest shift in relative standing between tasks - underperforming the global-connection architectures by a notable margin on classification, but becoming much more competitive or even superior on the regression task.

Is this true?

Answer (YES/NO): NO